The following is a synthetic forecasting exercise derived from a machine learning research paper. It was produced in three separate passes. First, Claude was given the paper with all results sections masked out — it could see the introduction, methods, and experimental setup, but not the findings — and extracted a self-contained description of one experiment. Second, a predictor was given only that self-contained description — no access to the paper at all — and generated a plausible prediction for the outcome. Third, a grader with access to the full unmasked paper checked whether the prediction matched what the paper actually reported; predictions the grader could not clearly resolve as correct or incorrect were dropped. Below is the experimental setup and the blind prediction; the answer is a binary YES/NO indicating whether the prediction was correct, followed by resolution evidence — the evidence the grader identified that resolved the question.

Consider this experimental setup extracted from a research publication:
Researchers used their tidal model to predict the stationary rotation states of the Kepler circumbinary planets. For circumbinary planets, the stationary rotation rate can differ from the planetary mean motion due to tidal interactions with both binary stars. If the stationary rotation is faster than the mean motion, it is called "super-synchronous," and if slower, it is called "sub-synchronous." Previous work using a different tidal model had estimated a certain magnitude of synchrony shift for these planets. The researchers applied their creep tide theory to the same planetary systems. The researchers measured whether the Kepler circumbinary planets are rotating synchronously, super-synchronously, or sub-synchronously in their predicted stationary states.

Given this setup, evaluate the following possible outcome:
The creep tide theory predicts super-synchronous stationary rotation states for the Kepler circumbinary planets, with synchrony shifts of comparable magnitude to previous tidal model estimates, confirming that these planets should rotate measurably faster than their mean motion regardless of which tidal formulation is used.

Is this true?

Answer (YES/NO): NO